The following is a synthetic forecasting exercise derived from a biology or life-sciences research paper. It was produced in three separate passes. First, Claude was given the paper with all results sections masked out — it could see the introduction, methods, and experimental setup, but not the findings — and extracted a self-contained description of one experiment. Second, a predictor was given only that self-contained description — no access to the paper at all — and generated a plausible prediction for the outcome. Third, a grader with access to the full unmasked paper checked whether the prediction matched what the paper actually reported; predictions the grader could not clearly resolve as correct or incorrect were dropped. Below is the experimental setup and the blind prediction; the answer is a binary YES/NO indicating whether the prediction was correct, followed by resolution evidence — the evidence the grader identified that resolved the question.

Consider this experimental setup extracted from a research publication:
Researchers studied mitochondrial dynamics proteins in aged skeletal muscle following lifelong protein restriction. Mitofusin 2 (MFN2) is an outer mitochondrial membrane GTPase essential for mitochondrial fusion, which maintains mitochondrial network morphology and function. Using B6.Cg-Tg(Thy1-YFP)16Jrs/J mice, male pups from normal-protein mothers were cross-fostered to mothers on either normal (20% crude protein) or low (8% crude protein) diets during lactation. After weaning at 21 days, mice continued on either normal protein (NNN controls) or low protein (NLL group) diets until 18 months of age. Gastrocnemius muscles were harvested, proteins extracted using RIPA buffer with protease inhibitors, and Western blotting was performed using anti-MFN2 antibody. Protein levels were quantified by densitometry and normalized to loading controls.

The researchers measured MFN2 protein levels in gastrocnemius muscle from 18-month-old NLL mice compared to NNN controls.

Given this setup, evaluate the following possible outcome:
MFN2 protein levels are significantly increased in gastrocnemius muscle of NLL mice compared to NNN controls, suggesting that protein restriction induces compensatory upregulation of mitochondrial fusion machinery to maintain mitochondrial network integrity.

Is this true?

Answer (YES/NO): NO